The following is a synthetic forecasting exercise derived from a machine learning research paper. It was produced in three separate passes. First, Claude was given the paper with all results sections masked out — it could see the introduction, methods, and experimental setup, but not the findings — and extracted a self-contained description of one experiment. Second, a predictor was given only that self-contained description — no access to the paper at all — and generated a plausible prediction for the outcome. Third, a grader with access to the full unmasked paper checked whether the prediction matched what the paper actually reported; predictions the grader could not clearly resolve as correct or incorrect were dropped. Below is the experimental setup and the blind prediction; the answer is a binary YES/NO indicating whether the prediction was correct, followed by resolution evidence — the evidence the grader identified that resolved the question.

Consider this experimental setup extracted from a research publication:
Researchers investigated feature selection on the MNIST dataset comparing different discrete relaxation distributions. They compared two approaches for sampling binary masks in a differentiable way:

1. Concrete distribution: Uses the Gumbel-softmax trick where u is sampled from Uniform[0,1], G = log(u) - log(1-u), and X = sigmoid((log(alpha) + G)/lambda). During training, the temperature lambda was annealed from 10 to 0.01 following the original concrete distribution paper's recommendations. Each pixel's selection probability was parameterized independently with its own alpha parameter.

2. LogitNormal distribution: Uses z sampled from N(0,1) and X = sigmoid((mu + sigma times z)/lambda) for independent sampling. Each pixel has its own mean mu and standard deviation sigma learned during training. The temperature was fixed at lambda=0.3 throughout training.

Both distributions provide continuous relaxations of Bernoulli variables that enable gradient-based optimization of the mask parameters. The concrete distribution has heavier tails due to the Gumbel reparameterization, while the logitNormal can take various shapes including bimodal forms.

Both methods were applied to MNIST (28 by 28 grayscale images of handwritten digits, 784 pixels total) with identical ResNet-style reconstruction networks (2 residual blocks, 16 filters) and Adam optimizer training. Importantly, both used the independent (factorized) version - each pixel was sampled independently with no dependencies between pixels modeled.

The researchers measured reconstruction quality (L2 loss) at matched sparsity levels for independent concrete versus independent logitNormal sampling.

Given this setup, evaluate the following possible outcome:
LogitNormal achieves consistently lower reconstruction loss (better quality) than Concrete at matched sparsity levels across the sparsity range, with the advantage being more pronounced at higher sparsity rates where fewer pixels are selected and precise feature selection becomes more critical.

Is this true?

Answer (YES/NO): NO